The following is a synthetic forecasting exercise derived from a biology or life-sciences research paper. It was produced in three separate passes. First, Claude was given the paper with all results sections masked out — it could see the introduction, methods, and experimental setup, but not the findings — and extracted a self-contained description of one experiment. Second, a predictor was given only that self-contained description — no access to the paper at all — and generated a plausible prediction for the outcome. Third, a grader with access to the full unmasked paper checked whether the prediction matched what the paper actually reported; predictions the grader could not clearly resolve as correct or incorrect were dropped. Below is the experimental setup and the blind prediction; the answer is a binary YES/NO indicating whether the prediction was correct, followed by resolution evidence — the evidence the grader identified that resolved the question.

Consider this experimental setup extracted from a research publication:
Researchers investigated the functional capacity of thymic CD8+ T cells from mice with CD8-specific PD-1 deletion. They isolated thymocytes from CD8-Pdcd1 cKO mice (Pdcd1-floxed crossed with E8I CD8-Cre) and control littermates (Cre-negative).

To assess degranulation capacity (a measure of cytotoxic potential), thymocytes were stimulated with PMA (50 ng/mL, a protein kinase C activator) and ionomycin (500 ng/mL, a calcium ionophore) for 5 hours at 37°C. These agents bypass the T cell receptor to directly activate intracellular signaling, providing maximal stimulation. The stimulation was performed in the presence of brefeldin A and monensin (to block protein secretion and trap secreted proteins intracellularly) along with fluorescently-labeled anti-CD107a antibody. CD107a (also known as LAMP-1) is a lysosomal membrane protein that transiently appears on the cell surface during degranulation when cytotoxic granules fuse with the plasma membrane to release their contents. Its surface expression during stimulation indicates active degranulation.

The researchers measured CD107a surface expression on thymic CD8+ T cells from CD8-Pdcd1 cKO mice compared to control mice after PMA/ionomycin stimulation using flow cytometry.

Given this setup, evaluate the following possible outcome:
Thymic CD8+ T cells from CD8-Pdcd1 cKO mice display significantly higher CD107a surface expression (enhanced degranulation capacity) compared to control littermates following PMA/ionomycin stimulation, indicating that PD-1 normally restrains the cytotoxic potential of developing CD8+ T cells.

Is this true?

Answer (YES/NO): YES